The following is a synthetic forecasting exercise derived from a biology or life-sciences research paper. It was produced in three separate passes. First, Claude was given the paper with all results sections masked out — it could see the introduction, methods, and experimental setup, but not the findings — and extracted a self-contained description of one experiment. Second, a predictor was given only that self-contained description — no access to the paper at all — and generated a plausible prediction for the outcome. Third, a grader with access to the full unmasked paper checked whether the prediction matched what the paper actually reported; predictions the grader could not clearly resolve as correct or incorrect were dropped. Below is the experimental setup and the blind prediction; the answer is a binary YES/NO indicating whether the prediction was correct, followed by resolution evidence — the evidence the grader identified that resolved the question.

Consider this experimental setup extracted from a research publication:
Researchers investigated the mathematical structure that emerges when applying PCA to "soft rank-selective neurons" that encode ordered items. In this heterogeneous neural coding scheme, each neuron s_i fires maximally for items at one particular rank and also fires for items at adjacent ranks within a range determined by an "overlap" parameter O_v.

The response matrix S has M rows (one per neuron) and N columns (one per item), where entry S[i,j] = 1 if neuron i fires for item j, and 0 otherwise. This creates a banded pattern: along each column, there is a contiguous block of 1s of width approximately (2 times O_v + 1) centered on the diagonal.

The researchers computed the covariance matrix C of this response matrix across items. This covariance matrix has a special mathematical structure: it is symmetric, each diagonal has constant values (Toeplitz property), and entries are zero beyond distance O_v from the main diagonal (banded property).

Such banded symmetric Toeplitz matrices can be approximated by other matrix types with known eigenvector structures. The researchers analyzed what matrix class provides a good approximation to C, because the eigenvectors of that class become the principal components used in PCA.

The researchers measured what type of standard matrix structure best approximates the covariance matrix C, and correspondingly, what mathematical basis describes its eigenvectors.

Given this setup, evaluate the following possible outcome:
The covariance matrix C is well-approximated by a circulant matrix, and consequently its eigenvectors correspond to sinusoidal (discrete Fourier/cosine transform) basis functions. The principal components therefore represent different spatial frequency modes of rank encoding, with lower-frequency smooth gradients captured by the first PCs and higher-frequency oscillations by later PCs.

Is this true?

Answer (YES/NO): YES